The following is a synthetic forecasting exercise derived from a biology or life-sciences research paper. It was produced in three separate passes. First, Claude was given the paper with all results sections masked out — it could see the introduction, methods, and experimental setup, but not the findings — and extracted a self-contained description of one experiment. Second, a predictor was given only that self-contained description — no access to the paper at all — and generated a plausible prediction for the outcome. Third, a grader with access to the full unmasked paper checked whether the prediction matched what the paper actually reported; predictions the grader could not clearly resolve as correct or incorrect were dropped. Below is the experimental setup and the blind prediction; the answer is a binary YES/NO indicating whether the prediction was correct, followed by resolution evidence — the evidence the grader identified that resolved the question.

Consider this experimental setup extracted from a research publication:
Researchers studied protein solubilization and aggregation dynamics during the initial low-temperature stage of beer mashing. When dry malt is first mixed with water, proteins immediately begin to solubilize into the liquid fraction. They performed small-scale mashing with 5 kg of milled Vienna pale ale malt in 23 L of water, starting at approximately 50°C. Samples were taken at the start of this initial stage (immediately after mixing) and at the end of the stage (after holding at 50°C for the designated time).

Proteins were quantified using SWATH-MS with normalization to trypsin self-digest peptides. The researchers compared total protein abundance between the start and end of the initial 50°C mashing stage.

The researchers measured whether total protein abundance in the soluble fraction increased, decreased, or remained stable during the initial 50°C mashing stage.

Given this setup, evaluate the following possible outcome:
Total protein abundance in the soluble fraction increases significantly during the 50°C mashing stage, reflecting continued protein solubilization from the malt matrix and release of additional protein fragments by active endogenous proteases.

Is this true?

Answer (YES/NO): YES